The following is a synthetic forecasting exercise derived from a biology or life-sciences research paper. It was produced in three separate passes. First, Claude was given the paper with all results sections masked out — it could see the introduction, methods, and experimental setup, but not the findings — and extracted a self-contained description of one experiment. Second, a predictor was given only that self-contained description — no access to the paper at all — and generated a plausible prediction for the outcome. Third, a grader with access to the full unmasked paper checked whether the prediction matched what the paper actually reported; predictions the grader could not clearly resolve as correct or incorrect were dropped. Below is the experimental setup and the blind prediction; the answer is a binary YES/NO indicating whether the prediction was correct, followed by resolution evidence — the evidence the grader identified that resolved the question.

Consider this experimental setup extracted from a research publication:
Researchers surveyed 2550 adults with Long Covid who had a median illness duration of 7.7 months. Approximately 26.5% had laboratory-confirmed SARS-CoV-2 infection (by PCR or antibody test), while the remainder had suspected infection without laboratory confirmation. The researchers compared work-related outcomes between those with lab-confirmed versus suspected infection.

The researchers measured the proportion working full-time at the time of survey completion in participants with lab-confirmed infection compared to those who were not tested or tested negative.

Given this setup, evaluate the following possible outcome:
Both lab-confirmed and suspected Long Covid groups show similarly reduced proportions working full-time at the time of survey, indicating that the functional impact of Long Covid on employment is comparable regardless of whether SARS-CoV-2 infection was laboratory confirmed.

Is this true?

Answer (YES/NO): NO